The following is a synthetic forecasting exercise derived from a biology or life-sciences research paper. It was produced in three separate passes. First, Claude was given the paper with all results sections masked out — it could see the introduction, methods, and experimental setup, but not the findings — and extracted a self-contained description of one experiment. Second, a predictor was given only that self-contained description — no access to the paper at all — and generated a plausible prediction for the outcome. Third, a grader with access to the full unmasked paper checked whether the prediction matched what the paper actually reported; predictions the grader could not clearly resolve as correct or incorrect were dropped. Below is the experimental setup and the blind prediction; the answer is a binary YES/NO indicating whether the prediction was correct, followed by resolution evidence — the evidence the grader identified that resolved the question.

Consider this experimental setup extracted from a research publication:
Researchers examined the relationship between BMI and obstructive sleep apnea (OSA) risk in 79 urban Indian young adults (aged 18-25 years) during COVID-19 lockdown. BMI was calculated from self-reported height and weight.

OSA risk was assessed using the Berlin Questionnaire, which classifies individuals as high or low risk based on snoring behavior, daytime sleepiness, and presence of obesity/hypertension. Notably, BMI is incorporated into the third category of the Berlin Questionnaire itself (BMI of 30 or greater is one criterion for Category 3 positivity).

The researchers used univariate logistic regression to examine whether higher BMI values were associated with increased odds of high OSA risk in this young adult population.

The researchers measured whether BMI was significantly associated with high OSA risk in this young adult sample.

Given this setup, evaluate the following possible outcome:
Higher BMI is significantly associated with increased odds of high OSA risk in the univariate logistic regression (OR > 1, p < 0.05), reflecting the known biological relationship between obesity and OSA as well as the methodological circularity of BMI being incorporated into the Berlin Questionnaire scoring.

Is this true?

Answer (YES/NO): YES